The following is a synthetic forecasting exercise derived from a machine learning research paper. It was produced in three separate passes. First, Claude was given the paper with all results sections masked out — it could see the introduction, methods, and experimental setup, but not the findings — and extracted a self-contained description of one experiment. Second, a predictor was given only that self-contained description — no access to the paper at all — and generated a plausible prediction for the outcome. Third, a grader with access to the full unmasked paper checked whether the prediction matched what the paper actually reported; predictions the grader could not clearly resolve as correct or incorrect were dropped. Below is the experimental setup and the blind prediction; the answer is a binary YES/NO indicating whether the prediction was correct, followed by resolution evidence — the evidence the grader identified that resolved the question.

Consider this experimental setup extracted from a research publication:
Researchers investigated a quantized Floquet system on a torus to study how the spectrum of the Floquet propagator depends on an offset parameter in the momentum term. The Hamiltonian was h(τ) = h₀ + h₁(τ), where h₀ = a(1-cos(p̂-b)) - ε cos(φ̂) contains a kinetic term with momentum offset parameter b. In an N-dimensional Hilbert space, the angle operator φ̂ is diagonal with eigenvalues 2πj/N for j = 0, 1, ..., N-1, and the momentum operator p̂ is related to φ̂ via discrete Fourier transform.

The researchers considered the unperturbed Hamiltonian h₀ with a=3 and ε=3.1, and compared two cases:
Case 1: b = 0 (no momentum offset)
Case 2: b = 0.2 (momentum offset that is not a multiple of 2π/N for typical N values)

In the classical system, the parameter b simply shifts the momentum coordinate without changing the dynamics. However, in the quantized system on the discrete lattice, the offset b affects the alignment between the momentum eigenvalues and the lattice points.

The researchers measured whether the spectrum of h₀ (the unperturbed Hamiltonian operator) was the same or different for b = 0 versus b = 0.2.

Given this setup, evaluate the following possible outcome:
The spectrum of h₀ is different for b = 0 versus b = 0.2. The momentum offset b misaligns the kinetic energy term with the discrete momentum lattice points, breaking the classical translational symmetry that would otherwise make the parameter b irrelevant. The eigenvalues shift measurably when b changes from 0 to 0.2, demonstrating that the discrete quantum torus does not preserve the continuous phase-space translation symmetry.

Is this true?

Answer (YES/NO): YES